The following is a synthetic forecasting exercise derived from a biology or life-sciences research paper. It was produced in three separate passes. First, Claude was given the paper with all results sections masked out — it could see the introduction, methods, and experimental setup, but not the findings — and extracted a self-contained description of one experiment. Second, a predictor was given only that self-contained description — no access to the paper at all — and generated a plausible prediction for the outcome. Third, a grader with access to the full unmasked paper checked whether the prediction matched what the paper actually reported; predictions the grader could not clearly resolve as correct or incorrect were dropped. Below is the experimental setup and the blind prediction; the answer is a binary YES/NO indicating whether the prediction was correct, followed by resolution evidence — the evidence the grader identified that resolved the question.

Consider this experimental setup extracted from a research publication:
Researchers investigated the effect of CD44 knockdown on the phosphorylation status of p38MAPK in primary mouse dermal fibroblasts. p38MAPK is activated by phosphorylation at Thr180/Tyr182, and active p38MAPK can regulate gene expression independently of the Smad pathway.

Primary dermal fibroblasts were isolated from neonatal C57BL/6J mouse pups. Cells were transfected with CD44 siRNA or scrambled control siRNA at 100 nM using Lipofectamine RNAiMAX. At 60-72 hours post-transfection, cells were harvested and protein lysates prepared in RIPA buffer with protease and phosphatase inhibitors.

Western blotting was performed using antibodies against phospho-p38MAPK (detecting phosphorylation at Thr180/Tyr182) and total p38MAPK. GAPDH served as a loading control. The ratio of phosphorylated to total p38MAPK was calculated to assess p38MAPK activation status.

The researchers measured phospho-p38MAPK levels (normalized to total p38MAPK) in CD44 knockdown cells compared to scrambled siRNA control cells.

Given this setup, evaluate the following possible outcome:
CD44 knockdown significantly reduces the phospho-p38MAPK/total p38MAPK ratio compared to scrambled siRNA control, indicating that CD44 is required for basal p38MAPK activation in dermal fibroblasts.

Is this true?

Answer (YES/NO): NO